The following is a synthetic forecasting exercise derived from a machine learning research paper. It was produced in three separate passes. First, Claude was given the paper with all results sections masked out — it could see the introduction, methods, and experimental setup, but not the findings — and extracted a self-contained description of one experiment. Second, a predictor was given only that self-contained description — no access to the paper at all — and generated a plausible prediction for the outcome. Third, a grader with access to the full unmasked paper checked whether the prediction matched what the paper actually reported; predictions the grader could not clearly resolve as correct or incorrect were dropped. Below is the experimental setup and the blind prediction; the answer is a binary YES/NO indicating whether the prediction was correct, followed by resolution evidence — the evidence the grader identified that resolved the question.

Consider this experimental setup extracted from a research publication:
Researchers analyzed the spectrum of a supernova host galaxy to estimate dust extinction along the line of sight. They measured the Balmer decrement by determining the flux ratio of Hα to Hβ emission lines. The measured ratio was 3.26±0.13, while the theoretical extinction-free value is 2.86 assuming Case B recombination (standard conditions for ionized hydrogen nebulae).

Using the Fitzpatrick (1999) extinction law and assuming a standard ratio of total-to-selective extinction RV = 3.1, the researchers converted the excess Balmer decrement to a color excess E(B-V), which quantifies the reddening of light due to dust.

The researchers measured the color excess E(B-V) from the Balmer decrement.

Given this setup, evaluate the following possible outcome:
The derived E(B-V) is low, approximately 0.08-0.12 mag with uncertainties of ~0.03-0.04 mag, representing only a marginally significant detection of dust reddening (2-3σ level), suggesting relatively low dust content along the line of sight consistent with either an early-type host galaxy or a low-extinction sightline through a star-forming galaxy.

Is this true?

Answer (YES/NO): YES